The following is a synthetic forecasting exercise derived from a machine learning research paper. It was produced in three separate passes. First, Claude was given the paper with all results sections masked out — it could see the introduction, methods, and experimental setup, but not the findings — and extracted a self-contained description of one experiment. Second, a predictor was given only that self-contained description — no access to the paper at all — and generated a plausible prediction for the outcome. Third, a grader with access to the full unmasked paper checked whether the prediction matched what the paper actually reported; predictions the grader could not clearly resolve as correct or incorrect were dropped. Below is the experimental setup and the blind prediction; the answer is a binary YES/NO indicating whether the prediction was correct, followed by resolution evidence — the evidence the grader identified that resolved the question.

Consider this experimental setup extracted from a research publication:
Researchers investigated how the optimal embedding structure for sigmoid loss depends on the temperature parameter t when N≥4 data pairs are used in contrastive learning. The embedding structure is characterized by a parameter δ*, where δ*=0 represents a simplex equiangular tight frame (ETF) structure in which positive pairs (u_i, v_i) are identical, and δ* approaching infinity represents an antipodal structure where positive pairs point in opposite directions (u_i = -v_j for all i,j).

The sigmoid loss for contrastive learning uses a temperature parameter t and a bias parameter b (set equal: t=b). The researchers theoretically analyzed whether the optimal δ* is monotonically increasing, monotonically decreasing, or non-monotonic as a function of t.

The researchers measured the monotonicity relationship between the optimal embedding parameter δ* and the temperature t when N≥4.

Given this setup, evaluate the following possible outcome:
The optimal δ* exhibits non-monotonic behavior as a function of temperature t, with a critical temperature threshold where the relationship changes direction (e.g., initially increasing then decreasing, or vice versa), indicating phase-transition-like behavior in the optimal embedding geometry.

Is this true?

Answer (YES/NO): NO